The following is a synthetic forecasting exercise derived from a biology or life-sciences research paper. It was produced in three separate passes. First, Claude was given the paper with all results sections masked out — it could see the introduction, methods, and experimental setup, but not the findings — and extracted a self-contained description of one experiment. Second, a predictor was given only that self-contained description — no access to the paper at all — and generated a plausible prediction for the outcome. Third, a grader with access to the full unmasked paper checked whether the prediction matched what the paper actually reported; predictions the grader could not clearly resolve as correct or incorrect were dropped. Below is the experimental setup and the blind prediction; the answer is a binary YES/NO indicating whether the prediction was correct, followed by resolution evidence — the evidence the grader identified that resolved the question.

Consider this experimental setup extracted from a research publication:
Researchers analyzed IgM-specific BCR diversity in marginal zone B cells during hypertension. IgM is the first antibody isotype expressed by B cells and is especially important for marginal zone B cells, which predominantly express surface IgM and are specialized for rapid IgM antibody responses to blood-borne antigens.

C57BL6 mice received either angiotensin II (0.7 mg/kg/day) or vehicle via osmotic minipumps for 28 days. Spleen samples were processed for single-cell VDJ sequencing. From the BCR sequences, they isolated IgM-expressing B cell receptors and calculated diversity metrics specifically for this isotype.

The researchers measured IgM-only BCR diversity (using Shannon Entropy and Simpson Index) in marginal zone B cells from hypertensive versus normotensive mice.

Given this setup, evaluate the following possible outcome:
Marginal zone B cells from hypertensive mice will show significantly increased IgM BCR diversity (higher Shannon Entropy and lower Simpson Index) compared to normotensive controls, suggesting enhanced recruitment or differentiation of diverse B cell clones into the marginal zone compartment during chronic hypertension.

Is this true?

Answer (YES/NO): NO